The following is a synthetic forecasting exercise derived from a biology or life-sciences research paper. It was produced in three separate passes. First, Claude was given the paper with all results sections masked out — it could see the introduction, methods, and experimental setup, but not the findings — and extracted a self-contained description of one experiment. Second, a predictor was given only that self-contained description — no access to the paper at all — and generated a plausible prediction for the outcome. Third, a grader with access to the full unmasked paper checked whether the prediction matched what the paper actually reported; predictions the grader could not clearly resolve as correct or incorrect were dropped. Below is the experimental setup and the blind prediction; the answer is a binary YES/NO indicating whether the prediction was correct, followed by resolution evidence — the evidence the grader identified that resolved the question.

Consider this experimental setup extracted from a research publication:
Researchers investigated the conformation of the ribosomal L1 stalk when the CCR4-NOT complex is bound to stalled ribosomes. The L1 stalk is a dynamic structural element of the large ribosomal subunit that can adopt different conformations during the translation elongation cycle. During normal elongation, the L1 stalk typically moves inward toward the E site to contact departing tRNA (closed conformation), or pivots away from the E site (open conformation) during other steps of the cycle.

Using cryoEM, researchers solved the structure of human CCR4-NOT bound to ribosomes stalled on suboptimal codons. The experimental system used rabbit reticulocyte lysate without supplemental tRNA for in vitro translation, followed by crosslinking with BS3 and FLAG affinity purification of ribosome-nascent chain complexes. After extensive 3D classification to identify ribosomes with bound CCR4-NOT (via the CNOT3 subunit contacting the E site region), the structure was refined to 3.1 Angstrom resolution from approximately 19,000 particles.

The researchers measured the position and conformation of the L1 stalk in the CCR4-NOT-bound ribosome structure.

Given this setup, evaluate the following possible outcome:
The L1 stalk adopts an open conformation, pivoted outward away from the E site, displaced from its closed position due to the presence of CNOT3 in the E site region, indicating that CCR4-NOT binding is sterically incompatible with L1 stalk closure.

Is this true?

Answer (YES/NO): NO